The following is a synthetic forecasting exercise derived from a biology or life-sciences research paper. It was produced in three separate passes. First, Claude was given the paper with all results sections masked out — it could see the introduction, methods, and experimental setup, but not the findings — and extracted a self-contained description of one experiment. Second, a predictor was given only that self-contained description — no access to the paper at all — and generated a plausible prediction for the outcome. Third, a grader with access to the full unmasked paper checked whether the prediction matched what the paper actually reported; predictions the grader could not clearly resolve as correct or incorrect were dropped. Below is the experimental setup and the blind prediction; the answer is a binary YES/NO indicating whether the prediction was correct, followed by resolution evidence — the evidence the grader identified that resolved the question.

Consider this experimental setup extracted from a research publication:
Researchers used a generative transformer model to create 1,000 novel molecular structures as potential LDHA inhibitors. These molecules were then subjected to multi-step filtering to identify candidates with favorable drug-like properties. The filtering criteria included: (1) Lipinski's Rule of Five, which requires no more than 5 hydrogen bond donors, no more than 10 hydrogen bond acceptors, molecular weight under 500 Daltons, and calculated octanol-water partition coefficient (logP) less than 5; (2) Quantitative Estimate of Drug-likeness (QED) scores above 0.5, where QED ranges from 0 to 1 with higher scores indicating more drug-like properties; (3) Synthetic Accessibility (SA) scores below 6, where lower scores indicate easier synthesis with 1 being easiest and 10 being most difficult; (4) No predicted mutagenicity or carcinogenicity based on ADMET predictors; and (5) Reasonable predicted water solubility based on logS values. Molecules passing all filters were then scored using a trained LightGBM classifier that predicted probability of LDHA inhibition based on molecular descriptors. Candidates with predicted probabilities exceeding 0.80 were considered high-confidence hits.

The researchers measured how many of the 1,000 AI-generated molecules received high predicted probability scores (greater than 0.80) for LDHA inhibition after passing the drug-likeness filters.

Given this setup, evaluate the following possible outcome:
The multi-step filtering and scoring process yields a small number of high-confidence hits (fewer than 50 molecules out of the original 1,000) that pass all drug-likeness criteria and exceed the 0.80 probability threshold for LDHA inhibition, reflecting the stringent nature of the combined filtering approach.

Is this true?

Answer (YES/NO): NO